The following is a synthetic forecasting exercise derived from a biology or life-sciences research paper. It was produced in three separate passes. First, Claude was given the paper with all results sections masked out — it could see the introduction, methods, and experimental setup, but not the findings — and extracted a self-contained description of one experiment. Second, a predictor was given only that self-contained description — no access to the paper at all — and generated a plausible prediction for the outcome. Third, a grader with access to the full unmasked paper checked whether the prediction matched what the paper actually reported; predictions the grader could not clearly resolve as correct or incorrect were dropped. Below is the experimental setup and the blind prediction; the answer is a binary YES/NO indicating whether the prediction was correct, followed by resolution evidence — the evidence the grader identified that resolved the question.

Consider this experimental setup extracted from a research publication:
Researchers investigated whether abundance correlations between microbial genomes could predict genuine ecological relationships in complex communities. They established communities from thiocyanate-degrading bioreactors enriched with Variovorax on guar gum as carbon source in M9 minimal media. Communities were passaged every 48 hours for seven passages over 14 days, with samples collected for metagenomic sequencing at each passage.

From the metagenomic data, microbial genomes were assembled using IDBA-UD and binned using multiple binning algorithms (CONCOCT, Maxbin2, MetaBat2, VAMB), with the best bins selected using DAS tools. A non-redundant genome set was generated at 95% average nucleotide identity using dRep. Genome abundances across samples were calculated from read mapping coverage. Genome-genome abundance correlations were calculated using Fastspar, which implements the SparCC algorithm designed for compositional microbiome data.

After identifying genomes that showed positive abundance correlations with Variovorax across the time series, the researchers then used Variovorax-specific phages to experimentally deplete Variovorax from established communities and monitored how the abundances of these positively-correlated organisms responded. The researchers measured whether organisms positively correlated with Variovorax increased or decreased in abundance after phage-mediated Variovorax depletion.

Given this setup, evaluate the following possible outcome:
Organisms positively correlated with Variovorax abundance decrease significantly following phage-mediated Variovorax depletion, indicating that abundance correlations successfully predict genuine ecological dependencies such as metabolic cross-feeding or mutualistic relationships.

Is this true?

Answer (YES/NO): YES